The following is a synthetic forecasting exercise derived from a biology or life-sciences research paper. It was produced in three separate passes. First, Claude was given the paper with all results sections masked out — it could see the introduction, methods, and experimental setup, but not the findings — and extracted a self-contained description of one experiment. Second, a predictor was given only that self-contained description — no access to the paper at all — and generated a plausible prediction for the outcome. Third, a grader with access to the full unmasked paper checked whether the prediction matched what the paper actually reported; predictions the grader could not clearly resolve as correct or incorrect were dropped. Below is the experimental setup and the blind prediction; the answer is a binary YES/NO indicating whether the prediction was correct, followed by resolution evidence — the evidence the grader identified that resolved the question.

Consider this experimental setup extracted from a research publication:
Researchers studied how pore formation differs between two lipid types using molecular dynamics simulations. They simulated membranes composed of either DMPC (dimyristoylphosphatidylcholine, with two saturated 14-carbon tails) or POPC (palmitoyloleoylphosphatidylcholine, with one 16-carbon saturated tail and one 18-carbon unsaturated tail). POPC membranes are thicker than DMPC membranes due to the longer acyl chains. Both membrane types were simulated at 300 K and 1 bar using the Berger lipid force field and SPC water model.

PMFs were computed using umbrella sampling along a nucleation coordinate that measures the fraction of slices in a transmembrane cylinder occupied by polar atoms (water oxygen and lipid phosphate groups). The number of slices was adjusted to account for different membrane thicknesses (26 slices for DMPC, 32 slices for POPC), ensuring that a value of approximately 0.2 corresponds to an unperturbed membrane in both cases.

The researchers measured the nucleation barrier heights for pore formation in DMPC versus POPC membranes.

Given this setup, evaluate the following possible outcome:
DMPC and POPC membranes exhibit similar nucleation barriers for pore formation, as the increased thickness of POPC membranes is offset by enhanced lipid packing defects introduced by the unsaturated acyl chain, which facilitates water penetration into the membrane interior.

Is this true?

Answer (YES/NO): NO